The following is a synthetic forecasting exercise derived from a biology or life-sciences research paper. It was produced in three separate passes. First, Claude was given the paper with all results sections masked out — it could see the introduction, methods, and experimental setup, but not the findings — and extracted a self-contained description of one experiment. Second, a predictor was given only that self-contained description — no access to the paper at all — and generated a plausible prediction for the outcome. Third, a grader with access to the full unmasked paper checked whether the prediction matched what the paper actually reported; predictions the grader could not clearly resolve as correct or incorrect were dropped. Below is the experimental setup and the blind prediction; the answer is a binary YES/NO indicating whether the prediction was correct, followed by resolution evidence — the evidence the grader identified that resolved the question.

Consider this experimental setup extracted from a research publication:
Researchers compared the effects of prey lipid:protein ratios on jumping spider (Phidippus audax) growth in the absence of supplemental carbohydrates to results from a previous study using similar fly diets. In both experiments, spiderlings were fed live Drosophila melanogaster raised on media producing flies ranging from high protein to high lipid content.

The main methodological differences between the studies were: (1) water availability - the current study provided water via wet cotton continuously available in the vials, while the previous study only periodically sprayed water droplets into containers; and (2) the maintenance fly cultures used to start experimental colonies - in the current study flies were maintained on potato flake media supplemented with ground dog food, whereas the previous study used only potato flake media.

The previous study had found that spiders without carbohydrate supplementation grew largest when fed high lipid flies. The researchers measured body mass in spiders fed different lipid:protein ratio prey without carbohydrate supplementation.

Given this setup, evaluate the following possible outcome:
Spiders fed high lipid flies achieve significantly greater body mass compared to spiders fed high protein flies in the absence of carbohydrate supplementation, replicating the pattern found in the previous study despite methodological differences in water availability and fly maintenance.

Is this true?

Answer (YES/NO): NO